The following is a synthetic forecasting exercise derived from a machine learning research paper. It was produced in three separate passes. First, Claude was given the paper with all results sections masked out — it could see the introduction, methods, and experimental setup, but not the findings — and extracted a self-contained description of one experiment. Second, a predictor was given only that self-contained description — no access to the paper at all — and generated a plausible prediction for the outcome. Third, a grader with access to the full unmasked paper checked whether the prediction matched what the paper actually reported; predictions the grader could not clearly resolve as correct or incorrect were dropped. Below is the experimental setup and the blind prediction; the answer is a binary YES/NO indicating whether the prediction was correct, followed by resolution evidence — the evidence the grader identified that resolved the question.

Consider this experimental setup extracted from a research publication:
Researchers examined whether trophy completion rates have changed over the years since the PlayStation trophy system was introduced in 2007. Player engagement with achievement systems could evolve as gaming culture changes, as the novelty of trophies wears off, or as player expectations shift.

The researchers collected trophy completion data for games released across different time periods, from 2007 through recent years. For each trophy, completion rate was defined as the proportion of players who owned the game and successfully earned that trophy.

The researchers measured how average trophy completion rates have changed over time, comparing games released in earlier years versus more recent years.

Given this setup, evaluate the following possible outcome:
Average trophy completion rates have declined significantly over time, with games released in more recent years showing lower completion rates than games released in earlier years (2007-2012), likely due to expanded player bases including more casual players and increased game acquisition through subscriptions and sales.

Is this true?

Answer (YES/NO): NO